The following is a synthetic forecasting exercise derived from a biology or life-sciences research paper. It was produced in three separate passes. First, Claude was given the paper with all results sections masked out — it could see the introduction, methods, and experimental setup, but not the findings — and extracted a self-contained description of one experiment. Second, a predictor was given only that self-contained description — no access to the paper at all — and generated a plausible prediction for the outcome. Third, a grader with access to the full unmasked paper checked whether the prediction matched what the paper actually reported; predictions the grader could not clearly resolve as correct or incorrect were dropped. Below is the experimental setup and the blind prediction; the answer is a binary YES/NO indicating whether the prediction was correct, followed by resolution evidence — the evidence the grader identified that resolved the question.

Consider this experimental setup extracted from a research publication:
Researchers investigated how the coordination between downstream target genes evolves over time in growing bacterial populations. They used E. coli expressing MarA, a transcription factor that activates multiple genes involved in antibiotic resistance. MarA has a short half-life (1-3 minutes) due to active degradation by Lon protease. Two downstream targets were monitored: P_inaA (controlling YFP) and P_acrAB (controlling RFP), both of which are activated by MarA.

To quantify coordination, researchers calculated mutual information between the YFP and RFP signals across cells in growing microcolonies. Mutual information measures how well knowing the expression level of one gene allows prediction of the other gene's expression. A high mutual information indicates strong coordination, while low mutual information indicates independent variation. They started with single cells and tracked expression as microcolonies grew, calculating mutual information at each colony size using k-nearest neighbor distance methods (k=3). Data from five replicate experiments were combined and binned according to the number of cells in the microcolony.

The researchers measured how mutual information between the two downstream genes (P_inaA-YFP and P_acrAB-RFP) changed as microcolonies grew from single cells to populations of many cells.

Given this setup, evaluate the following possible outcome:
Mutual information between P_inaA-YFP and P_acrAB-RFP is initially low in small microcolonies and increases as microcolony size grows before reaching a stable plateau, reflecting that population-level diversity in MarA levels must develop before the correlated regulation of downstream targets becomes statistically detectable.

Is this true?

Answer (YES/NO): YES